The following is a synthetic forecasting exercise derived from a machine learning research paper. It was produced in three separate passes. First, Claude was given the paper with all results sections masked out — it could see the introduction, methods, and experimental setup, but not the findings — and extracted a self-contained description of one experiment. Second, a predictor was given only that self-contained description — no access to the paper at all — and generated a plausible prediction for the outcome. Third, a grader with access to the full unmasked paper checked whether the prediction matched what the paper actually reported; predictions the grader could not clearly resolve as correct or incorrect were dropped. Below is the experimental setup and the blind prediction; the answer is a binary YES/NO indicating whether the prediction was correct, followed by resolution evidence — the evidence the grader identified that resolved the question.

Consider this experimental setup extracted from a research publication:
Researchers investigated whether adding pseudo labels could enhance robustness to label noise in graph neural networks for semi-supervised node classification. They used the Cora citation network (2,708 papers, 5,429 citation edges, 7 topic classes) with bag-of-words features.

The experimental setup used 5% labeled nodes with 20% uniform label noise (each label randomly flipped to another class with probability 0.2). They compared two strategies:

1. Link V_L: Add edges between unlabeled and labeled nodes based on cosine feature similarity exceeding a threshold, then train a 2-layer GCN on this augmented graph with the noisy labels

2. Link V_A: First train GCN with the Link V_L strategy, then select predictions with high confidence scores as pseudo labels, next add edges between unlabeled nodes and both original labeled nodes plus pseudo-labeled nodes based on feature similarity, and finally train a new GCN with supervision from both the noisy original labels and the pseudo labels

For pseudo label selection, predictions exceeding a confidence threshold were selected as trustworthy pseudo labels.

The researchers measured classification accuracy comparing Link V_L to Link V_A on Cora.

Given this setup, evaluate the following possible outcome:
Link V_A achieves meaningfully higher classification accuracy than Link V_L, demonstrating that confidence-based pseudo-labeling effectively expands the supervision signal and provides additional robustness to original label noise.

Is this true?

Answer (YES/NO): YES